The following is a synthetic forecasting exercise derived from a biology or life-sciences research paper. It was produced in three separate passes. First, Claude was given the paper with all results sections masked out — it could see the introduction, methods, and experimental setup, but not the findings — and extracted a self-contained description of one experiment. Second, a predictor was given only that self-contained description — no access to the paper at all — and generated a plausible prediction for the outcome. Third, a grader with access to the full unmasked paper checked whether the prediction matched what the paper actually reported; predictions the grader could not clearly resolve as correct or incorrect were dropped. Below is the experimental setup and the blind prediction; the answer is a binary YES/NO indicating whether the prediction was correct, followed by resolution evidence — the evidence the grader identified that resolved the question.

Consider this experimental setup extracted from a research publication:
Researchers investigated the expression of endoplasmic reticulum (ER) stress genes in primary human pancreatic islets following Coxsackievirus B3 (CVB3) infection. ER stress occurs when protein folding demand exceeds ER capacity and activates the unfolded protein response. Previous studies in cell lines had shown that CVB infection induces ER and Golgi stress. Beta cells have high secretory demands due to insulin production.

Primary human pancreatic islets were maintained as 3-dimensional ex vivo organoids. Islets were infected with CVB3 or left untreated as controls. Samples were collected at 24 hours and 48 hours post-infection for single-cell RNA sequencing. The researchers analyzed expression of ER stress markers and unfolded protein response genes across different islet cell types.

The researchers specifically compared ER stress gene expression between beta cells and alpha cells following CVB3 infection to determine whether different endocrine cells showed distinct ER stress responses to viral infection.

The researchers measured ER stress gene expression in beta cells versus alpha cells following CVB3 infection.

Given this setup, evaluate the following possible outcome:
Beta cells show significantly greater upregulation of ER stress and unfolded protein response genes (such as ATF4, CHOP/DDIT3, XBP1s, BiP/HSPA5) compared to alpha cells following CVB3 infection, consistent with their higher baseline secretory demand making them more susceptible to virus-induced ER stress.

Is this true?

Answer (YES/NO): NO